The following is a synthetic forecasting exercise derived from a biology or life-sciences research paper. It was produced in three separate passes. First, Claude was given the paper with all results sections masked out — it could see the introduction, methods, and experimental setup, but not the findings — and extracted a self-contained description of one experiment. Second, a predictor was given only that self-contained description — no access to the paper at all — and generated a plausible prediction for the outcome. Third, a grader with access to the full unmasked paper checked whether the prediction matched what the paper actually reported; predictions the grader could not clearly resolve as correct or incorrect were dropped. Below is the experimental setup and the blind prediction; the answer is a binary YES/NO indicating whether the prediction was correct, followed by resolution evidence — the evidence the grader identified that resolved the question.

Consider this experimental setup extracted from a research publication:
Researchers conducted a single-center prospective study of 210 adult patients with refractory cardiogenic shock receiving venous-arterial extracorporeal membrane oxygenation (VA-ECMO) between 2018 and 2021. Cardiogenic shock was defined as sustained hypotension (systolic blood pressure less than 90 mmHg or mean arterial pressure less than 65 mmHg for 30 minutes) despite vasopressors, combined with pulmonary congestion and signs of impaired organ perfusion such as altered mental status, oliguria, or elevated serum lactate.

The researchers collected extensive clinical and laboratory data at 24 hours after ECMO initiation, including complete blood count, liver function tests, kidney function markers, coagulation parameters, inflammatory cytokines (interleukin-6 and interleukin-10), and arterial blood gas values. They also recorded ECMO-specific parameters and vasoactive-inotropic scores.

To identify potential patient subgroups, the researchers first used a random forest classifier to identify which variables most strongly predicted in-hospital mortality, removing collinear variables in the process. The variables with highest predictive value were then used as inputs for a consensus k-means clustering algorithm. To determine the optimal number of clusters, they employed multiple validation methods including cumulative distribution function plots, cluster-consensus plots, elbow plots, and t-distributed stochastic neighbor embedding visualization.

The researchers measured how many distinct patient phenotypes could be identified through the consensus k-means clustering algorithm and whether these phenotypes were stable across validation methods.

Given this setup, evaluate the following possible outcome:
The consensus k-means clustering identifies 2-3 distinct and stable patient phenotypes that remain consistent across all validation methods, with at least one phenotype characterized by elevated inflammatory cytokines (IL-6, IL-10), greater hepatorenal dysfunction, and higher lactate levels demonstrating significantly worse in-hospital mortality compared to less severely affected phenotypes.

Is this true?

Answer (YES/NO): NO